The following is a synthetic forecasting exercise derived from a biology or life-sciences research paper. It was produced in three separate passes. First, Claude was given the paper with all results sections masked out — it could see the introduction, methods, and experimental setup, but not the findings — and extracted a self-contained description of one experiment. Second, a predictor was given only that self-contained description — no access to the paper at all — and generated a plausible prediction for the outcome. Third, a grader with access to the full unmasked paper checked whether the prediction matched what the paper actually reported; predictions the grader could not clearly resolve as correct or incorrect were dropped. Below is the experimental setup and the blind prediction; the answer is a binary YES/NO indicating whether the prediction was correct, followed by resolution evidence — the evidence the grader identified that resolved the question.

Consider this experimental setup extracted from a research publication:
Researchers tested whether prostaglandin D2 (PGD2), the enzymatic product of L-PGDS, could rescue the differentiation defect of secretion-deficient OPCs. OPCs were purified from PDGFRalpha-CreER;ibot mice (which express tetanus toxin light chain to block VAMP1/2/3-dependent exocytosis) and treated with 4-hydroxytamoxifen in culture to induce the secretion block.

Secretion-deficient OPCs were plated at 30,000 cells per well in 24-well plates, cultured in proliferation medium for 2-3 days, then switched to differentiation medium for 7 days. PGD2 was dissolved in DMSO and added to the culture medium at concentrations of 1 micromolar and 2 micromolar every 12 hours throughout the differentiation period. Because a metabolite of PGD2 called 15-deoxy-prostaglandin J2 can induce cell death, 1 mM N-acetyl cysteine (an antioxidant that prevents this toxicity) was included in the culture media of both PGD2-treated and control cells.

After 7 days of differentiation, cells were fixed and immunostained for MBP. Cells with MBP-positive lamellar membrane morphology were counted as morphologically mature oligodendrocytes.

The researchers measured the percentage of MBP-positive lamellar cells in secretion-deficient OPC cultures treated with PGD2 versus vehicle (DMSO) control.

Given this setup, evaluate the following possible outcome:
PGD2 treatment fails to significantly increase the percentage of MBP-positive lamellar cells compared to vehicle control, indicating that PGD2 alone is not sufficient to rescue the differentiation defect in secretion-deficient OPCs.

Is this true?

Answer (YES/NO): NO